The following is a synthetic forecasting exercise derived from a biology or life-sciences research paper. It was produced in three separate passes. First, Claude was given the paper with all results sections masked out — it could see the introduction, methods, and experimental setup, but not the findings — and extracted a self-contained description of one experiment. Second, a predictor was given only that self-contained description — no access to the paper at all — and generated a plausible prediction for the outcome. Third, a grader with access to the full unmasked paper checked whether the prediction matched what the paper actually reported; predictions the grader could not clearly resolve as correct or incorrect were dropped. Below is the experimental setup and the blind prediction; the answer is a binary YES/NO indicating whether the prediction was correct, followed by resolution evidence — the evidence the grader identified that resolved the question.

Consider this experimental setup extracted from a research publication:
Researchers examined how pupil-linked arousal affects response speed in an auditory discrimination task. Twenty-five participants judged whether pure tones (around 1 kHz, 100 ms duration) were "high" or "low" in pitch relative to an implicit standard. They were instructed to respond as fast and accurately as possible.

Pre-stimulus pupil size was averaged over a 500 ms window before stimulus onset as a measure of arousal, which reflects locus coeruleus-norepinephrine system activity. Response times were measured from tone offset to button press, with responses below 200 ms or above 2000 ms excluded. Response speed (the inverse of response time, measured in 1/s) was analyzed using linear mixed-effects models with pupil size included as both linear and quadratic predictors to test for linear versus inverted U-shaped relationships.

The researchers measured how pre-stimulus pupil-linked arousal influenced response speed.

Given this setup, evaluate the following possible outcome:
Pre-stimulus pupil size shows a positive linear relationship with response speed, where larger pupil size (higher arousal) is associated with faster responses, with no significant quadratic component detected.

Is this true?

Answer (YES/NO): NO